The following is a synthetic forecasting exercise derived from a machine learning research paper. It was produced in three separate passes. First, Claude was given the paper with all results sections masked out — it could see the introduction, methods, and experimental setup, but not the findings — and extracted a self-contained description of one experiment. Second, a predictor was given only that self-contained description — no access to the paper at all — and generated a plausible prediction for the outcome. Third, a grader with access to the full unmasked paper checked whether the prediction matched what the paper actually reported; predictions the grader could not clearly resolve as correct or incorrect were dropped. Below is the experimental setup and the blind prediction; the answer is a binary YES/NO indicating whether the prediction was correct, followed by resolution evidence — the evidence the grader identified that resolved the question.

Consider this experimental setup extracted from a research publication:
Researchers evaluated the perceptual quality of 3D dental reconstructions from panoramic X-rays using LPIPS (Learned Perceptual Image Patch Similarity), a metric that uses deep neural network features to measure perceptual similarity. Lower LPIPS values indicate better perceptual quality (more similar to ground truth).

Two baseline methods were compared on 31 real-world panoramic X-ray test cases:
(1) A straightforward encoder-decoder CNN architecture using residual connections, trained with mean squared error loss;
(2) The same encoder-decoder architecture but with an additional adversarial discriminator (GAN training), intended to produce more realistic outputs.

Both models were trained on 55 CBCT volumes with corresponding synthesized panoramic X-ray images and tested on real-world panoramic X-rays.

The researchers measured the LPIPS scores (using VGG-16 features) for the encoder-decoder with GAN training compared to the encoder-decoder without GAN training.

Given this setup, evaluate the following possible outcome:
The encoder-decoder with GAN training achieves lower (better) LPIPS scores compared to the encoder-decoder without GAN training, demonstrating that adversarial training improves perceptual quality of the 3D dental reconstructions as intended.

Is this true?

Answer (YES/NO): NO